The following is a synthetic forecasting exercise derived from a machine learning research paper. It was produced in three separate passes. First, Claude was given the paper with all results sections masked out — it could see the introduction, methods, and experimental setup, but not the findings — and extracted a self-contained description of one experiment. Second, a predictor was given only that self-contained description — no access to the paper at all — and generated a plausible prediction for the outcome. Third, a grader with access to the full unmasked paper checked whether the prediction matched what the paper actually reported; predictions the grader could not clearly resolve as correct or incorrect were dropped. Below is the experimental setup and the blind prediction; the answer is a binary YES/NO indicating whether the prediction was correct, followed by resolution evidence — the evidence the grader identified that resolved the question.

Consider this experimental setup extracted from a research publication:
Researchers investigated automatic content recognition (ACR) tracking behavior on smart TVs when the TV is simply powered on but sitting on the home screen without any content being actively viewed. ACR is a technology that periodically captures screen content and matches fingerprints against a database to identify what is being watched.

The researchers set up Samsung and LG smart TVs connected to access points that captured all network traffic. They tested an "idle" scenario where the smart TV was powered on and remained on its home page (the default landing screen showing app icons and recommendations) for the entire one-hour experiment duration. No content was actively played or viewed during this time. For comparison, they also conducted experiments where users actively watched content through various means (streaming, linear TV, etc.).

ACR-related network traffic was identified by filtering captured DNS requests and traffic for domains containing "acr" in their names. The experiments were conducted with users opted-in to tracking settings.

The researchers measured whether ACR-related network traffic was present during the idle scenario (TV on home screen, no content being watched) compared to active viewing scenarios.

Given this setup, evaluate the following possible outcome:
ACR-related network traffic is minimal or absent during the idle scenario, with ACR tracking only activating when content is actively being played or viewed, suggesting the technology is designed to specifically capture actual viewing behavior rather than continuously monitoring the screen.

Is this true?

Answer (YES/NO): NO